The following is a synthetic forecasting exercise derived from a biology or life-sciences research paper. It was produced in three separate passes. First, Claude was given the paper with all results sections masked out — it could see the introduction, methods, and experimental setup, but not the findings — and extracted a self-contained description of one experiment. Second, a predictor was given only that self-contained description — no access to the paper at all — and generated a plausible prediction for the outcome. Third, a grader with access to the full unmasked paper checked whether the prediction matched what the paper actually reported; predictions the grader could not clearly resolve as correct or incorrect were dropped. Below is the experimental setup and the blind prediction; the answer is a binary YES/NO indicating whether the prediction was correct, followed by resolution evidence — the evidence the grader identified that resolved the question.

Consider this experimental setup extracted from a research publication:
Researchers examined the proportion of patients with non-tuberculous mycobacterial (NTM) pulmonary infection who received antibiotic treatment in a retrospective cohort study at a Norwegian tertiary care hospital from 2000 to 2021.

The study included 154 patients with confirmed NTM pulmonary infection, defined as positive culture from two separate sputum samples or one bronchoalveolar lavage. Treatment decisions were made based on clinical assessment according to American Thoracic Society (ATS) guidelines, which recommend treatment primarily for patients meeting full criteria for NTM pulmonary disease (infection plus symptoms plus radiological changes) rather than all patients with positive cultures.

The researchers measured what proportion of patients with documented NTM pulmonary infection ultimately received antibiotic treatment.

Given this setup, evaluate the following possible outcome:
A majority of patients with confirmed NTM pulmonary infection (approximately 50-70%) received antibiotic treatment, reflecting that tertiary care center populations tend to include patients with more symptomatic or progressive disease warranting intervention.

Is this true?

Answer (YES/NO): NO